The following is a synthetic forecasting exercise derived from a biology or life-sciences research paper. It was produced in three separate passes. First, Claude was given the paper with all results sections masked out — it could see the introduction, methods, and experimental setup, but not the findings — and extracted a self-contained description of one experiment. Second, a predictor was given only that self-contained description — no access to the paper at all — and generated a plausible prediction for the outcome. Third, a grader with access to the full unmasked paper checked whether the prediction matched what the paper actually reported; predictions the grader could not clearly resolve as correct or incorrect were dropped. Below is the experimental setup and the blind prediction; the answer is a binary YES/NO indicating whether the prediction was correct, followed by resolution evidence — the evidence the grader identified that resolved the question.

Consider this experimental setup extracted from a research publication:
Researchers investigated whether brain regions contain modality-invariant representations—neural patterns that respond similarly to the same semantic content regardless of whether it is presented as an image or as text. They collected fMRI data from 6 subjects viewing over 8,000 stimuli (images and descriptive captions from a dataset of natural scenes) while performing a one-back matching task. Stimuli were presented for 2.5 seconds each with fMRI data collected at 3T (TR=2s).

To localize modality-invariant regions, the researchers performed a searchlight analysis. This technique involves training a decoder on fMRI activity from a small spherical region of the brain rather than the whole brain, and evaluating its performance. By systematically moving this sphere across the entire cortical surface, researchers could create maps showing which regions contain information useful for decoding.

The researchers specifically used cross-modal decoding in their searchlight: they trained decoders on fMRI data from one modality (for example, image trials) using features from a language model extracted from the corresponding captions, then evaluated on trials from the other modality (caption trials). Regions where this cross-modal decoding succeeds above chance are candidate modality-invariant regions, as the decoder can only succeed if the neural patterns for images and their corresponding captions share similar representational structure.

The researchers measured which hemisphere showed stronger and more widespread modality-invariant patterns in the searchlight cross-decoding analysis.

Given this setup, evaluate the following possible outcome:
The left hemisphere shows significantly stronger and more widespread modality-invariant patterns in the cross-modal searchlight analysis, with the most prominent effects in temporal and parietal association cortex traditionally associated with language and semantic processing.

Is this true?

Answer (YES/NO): YES